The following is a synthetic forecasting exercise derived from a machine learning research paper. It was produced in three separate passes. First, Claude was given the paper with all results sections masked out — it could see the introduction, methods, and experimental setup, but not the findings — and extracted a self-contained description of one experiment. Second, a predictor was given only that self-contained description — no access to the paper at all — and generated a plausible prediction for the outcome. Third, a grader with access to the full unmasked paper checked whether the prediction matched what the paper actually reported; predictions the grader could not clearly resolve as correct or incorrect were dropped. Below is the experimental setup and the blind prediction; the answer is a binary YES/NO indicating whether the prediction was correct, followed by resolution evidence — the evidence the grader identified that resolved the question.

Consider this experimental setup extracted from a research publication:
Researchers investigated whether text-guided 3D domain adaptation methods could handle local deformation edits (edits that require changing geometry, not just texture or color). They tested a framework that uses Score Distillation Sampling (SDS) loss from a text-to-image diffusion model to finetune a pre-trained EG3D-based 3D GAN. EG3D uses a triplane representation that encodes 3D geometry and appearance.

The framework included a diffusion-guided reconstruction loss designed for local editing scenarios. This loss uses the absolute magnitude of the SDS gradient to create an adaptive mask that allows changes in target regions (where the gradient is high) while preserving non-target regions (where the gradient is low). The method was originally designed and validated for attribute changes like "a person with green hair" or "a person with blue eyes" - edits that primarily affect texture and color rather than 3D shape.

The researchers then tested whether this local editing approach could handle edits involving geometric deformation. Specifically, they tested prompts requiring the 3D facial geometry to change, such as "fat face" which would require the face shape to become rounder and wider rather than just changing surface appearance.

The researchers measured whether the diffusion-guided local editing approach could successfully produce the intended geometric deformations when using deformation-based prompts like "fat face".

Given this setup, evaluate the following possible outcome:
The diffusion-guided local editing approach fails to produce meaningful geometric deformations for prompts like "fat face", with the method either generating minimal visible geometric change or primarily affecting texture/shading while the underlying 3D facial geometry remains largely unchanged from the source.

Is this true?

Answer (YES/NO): YES